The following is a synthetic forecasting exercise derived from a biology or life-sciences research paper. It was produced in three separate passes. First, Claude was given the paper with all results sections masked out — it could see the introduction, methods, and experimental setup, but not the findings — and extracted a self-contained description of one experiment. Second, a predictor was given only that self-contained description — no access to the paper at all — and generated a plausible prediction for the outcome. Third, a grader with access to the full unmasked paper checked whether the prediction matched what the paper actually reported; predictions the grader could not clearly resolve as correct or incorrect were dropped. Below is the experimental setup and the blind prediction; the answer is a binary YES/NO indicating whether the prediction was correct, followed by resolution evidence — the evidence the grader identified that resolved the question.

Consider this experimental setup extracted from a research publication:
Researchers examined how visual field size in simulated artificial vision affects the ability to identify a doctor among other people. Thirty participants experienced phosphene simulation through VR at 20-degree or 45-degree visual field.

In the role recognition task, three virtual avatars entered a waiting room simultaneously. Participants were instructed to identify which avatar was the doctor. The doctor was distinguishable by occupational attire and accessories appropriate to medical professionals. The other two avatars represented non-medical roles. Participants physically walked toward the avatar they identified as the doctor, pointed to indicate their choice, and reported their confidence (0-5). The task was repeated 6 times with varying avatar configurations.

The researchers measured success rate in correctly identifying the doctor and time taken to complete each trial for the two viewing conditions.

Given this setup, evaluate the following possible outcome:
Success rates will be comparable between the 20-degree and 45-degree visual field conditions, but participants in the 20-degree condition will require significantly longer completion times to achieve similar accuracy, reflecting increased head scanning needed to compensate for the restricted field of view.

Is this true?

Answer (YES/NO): NO